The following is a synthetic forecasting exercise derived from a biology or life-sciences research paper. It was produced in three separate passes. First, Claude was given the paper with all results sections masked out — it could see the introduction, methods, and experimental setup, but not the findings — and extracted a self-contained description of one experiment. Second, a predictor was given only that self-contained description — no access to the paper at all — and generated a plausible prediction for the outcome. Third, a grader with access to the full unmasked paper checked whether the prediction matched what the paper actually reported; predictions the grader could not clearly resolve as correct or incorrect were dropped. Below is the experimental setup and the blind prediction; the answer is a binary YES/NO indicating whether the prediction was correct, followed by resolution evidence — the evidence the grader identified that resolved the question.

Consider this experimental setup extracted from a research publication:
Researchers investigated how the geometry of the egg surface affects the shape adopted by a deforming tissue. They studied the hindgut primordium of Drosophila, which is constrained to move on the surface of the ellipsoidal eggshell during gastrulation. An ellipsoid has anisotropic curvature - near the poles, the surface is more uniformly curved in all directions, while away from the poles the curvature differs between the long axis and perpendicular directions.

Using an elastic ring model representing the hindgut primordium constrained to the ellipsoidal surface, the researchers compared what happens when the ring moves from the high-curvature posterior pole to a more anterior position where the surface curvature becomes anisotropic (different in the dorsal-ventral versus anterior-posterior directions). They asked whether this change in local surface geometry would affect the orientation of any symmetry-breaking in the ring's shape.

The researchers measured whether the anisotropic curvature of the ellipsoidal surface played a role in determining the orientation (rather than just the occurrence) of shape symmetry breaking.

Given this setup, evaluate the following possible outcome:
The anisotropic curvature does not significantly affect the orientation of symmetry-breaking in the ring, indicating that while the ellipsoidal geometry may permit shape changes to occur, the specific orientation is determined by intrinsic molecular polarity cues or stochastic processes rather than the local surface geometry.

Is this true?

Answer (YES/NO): NO